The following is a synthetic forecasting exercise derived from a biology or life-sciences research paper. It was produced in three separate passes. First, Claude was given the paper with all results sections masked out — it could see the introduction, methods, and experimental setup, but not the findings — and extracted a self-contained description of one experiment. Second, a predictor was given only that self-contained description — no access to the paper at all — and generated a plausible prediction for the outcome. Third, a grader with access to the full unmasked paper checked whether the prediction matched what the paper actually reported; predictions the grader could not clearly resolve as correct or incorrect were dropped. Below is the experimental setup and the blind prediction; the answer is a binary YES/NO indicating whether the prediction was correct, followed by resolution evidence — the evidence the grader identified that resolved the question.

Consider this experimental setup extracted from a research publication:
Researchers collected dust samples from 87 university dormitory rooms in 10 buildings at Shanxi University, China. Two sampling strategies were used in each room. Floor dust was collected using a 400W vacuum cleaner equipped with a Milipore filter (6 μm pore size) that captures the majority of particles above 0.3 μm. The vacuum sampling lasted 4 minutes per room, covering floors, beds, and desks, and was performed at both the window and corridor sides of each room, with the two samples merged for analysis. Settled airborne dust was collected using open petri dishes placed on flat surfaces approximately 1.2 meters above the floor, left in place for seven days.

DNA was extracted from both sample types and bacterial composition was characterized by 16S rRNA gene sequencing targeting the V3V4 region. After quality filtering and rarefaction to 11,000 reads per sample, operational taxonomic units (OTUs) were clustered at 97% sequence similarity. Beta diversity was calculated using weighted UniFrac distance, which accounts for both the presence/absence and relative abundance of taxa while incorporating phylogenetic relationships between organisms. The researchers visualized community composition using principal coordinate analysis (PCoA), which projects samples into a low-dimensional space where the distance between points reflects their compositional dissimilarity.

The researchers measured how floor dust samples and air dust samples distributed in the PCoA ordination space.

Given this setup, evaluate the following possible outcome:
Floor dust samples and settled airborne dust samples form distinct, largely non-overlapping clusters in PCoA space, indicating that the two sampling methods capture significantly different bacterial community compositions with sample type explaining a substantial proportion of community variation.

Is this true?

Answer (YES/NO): YES